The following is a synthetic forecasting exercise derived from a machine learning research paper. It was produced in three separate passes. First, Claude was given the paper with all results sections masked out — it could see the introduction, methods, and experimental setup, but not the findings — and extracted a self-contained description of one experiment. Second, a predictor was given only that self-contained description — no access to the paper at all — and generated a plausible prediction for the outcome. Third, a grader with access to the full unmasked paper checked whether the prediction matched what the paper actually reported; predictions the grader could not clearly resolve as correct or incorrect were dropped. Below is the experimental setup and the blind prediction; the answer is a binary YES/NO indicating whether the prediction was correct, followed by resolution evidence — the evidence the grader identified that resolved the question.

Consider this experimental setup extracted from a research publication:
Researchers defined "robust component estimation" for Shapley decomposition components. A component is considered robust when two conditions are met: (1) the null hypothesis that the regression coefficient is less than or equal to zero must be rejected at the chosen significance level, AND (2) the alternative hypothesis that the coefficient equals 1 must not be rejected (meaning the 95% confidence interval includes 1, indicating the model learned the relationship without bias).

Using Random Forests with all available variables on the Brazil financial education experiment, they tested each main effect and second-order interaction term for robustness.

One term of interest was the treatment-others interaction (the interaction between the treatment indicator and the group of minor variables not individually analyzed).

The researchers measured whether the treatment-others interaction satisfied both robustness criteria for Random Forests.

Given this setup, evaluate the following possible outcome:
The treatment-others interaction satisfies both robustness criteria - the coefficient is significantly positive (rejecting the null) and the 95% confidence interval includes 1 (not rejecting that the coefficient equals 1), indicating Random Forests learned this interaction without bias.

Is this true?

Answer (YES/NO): YES